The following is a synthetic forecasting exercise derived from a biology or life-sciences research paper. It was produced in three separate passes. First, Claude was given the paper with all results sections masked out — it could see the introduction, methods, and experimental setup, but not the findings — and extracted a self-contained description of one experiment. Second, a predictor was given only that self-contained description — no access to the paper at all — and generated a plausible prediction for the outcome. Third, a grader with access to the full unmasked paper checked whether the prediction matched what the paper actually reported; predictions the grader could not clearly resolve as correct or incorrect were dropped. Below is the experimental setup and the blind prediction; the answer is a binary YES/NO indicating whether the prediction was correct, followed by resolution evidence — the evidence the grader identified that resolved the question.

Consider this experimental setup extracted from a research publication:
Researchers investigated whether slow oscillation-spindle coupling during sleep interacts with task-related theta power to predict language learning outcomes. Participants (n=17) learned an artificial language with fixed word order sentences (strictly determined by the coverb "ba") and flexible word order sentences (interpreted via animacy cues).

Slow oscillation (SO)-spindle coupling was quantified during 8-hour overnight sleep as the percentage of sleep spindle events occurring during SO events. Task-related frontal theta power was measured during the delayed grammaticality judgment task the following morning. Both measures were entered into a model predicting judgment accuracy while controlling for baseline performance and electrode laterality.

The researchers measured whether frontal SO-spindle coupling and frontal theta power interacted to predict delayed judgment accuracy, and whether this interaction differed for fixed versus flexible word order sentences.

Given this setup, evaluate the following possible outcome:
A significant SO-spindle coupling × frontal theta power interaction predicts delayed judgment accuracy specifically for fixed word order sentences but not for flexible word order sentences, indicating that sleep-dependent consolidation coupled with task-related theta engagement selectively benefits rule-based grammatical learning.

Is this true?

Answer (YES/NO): YES